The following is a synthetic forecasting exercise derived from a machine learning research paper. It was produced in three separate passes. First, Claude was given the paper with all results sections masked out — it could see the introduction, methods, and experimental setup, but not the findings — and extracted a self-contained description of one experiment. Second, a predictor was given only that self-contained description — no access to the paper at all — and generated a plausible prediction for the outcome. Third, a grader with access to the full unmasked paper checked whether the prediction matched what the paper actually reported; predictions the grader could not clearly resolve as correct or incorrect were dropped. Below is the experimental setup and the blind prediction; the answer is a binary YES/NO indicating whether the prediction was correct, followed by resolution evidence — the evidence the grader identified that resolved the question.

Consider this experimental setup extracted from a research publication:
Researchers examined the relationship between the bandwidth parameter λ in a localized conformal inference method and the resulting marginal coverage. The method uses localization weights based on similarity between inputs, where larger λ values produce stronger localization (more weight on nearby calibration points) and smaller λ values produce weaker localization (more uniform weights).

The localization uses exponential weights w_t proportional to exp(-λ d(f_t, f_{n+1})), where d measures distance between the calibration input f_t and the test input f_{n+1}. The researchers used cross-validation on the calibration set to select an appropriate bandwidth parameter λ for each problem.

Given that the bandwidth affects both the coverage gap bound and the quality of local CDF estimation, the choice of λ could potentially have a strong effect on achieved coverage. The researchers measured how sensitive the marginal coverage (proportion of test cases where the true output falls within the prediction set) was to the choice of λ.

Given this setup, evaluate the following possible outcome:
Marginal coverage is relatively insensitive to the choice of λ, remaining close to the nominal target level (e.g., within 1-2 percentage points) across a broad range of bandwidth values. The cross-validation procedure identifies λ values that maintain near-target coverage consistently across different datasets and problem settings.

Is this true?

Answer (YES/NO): YES